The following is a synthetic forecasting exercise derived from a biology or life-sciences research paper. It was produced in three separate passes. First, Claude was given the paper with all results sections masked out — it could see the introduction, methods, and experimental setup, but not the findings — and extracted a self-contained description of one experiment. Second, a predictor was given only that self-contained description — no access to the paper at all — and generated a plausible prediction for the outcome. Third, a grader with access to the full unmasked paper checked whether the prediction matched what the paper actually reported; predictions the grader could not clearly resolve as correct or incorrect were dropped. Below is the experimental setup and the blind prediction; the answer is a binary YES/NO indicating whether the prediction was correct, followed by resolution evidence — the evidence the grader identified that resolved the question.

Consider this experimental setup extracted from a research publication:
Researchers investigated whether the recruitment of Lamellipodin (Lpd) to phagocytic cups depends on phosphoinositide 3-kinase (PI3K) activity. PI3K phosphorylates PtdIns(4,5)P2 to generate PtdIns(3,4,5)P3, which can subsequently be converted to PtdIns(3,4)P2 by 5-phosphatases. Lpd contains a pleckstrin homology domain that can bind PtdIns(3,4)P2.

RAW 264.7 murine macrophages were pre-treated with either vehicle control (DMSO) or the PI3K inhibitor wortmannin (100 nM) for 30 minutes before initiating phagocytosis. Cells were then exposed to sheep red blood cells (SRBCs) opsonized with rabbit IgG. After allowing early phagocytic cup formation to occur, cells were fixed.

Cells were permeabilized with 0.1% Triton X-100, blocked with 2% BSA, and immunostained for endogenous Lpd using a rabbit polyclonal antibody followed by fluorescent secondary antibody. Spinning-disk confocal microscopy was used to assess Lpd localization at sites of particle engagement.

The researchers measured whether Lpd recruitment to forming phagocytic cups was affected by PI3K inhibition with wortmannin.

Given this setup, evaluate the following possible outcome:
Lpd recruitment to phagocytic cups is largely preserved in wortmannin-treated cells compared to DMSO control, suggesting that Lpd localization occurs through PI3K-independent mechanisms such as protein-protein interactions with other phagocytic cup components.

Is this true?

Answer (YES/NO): NO